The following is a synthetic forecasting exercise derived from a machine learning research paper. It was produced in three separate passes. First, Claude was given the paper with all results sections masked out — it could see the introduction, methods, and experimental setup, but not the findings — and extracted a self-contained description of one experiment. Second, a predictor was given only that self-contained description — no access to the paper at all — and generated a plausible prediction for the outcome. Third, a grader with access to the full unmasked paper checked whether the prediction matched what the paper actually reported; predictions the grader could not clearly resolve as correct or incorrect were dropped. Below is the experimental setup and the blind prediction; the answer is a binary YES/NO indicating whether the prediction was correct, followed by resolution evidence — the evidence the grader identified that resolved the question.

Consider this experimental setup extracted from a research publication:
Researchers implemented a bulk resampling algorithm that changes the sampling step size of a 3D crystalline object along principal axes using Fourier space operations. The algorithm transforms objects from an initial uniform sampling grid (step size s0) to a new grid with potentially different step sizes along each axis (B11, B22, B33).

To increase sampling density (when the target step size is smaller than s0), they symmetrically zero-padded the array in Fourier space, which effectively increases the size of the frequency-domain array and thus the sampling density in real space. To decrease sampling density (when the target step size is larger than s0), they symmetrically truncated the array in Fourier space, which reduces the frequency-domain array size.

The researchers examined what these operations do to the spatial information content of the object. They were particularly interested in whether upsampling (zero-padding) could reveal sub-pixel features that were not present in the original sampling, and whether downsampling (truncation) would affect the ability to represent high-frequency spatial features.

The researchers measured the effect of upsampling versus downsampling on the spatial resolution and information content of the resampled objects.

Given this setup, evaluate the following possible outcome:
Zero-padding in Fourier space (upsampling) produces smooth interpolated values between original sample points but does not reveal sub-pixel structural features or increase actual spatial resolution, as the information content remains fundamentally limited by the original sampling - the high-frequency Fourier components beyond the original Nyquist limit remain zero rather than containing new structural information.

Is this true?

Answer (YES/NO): YES